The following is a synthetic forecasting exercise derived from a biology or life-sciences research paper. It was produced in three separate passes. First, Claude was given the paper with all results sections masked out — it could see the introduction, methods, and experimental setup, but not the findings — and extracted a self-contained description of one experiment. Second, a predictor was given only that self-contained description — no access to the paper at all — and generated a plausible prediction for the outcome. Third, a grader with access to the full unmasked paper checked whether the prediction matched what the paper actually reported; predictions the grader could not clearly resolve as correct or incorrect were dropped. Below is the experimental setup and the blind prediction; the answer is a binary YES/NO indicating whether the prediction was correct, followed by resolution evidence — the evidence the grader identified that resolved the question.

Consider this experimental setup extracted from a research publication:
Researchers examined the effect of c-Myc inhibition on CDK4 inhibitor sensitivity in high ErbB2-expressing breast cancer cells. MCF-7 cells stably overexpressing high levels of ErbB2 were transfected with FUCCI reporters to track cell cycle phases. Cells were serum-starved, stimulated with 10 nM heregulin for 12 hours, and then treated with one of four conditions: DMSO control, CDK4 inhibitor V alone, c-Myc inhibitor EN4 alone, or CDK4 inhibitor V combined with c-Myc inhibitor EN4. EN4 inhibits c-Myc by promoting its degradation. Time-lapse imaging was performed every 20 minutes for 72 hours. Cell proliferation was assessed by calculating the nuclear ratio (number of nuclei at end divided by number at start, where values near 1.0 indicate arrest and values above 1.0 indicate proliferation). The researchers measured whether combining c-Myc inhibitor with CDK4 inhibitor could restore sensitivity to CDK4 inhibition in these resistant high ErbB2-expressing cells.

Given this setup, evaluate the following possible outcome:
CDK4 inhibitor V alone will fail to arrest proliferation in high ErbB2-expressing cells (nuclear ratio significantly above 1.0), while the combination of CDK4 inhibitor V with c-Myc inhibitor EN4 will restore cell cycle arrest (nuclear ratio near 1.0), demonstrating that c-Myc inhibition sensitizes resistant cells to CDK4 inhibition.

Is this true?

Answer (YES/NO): NO